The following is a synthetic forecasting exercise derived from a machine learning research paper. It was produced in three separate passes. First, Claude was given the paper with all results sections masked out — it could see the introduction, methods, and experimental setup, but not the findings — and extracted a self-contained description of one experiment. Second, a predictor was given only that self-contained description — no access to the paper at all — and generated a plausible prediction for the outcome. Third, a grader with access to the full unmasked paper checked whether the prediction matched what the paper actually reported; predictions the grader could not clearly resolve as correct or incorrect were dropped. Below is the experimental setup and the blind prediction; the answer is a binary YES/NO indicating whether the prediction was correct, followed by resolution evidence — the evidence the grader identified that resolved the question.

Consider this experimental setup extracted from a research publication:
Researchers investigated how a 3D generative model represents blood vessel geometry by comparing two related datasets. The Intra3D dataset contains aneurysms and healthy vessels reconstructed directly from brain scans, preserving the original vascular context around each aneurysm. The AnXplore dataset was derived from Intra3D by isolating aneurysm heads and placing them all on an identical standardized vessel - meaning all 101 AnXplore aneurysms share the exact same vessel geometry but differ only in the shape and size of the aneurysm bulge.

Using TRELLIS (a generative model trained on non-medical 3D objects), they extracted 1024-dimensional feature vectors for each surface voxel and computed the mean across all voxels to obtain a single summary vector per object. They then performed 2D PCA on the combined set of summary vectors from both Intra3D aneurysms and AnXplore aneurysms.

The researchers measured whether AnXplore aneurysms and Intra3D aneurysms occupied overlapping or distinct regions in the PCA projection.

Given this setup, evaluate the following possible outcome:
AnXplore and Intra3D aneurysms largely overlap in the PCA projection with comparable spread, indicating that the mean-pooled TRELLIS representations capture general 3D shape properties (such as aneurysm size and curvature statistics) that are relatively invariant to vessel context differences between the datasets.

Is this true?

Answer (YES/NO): NO